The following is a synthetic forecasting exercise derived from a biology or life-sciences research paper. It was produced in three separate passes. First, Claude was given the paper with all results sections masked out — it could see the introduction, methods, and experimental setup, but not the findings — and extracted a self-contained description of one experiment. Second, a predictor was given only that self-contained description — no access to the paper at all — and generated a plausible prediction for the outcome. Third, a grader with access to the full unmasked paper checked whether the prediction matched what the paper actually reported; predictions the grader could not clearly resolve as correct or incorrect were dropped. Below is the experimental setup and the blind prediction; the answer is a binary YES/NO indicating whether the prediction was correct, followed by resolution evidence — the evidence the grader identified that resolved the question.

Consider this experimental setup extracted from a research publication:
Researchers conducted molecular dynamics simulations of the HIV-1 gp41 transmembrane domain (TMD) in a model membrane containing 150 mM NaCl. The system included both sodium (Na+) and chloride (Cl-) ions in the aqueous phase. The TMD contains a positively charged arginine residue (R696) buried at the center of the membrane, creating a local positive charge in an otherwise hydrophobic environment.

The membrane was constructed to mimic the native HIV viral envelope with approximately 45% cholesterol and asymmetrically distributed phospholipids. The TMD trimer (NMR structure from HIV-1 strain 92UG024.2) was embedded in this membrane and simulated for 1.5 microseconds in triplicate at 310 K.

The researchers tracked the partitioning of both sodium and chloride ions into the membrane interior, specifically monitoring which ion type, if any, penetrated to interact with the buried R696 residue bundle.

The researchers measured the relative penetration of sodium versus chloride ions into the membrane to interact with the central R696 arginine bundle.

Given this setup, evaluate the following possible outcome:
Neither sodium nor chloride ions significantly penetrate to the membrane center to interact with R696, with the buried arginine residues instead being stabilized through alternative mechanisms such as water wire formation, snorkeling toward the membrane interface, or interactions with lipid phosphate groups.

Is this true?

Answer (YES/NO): NO